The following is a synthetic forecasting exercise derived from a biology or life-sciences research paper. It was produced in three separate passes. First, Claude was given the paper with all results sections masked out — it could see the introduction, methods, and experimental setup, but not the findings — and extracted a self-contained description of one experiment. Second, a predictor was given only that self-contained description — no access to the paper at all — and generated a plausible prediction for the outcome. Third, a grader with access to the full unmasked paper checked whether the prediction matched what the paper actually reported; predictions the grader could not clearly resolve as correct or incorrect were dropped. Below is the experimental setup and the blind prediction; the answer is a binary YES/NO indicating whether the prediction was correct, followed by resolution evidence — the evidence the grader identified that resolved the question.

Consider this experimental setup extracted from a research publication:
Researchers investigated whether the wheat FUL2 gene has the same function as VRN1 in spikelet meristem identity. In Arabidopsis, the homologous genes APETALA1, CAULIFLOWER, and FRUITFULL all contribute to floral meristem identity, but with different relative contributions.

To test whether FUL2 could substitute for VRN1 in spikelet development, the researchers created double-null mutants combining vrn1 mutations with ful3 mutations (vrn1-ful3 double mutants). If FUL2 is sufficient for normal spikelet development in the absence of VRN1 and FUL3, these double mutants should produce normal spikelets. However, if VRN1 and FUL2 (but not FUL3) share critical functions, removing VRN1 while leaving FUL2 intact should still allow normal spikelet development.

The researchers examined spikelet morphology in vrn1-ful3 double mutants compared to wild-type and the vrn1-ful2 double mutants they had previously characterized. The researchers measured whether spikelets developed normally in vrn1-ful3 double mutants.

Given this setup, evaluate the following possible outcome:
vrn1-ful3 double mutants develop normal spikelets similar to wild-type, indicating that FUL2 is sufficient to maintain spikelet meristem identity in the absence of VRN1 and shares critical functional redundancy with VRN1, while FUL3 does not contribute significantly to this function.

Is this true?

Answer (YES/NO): YES